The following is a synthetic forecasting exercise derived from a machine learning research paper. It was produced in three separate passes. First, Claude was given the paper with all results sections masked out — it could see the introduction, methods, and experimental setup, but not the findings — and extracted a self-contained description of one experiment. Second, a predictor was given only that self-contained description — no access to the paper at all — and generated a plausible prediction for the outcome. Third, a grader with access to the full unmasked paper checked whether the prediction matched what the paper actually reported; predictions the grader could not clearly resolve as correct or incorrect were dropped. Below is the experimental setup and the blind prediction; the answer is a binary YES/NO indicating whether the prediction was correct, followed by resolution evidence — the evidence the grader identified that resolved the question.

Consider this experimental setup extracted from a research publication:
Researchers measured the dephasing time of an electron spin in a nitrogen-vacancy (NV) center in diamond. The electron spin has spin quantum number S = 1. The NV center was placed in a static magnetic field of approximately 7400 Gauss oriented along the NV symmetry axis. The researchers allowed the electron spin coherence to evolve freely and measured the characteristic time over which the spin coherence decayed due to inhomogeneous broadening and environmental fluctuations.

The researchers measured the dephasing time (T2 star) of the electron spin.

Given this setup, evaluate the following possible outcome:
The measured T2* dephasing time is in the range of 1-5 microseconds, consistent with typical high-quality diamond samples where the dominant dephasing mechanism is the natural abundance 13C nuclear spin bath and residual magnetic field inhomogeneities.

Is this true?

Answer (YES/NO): YES